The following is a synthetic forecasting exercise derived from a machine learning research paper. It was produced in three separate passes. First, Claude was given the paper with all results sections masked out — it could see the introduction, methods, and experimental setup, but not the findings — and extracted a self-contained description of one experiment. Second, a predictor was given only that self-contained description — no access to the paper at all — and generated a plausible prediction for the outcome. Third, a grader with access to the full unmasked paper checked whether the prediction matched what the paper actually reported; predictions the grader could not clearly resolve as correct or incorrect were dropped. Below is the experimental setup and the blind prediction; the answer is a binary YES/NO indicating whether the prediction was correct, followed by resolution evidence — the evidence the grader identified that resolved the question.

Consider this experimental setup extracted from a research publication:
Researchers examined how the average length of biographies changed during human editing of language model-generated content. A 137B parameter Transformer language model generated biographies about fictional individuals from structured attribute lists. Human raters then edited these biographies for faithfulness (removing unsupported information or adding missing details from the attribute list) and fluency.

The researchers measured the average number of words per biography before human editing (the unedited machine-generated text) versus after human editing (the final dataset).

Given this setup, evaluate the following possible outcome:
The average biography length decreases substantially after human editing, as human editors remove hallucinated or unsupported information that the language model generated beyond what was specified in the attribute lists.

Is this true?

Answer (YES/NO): YES